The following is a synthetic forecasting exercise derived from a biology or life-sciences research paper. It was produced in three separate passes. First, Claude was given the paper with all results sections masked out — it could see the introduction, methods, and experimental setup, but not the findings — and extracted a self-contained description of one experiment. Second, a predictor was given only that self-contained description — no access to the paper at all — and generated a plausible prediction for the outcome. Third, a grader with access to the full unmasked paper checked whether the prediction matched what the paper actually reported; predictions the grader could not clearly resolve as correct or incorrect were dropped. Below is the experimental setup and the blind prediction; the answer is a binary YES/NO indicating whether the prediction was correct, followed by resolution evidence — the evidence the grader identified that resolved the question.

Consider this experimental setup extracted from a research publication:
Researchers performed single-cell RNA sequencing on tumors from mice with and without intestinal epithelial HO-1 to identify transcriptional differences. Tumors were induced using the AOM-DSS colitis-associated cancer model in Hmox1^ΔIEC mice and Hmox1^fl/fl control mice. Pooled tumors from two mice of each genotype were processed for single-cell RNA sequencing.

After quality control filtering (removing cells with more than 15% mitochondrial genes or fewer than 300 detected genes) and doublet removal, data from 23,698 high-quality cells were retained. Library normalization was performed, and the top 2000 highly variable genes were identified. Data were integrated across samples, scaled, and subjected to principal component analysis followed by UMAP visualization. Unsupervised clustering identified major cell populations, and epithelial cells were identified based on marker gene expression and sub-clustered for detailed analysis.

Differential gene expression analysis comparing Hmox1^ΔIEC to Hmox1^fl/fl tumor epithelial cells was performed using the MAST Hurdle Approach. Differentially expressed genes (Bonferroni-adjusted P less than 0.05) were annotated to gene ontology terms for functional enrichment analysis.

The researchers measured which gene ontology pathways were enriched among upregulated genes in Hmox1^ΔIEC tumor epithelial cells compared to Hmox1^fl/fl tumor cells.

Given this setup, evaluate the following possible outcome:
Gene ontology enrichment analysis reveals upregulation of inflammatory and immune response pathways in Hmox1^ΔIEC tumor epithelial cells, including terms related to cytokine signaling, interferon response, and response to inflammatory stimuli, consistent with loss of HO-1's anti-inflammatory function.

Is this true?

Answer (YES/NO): NO